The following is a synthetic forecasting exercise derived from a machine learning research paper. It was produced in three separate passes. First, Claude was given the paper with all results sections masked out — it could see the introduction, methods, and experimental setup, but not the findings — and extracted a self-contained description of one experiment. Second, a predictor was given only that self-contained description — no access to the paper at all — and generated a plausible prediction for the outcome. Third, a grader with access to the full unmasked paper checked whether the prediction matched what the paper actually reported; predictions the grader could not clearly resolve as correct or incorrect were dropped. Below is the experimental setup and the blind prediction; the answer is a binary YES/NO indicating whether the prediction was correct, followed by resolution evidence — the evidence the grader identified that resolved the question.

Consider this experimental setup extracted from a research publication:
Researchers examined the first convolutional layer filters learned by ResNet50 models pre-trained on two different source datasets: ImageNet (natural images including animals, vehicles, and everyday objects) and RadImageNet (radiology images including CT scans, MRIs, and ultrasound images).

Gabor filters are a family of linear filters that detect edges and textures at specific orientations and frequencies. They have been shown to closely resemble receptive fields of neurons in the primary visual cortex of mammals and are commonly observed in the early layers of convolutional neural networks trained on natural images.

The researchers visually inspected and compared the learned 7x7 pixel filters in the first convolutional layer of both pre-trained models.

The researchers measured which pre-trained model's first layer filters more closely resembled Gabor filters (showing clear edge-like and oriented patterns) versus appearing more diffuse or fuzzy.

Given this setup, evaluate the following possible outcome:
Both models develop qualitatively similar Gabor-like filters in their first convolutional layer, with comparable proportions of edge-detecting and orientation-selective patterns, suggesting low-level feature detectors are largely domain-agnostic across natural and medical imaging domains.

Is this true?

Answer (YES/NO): NO